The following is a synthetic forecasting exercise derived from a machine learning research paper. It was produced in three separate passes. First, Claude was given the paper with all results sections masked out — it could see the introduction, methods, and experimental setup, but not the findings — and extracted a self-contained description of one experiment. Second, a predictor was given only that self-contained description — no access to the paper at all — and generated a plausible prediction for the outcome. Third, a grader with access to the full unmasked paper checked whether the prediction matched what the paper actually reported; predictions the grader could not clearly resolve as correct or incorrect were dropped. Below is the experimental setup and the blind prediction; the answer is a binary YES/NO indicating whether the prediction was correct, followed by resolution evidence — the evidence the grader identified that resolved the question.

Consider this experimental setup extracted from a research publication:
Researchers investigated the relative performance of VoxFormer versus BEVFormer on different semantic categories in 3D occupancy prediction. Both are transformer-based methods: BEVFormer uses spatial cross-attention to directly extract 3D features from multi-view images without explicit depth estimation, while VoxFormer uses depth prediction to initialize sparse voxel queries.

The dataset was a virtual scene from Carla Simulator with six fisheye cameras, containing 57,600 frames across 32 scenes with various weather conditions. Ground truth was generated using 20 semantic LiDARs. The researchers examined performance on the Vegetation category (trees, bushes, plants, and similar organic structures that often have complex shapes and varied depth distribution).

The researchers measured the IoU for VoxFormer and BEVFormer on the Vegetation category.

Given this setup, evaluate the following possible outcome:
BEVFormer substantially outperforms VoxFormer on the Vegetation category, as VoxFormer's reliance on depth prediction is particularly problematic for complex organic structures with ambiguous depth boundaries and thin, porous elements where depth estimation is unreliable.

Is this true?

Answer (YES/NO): NO